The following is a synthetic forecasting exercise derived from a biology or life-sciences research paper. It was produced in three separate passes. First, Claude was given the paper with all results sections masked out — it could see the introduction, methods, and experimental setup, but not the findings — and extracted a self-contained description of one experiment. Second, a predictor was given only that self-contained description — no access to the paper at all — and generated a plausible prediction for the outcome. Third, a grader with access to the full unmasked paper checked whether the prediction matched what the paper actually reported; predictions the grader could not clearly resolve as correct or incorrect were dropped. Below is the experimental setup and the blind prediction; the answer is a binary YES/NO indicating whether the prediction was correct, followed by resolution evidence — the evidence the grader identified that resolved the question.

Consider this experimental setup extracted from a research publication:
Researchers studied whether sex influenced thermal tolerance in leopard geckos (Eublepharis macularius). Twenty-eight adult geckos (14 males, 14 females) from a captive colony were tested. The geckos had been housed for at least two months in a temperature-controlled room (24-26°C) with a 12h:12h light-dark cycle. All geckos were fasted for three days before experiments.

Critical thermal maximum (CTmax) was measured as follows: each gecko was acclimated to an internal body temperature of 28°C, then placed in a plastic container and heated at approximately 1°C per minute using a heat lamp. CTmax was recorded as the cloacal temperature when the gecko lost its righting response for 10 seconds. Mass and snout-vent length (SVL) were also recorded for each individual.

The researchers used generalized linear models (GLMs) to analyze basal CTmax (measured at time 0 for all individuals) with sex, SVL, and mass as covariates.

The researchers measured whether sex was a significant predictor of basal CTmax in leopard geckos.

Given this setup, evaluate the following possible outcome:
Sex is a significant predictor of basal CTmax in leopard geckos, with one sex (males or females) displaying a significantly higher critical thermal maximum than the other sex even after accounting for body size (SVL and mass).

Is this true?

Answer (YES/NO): NO